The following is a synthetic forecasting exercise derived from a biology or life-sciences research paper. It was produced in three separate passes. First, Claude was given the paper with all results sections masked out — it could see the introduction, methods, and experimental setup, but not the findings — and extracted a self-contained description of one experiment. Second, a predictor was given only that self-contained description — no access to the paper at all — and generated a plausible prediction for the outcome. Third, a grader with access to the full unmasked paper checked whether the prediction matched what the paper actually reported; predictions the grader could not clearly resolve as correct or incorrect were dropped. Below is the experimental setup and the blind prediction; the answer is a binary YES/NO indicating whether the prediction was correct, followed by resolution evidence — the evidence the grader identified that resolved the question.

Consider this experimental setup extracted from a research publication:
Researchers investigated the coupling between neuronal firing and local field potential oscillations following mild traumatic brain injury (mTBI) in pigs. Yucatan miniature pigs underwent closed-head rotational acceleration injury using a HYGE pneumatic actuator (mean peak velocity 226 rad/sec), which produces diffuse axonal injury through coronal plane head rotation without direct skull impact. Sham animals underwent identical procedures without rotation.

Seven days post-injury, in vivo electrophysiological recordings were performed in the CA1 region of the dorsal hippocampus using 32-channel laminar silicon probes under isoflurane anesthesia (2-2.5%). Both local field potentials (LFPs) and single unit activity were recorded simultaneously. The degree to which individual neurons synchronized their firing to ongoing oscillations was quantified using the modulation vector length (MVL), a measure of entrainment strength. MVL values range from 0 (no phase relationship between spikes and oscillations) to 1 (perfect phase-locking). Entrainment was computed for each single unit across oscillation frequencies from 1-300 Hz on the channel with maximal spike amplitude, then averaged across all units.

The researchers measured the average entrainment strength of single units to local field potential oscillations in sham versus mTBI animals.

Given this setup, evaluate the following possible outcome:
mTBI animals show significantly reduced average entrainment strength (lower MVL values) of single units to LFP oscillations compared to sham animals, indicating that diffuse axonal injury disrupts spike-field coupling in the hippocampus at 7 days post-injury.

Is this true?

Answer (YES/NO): NO